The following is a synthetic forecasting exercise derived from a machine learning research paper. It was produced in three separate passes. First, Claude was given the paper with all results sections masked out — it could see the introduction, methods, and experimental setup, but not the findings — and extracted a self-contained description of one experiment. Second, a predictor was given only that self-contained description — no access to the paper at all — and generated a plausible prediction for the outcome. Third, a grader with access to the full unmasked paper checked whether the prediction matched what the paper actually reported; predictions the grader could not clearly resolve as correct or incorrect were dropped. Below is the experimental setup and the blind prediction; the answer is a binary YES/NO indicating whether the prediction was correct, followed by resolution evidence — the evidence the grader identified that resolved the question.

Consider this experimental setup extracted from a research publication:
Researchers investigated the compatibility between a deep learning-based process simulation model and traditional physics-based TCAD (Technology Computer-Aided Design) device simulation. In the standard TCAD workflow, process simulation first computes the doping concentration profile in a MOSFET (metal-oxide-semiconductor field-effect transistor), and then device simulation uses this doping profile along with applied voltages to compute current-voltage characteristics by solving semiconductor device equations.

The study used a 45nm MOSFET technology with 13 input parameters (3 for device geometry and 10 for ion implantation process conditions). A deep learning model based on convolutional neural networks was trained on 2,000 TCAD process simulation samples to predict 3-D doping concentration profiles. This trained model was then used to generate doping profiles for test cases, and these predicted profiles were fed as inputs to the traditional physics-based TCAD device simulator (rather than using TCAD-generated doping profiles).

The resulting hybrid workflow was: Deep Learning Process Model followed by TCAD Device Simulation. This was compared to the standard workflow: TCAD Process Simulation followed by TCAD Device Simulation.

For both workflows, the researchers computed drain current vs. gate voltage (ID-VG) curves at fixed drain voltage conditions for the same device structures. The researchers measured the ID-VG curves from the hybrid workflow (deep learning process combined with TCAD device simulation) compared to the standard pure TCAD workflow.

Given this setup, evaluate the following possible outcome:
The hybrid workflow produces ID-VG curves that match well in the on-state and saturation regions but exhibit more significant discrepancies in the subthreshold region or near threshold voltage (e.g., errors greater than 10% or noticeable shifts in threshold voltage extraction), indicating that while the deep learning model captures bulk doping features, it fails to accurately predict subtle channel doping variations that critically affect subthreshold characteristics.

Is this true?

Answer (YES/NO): NO